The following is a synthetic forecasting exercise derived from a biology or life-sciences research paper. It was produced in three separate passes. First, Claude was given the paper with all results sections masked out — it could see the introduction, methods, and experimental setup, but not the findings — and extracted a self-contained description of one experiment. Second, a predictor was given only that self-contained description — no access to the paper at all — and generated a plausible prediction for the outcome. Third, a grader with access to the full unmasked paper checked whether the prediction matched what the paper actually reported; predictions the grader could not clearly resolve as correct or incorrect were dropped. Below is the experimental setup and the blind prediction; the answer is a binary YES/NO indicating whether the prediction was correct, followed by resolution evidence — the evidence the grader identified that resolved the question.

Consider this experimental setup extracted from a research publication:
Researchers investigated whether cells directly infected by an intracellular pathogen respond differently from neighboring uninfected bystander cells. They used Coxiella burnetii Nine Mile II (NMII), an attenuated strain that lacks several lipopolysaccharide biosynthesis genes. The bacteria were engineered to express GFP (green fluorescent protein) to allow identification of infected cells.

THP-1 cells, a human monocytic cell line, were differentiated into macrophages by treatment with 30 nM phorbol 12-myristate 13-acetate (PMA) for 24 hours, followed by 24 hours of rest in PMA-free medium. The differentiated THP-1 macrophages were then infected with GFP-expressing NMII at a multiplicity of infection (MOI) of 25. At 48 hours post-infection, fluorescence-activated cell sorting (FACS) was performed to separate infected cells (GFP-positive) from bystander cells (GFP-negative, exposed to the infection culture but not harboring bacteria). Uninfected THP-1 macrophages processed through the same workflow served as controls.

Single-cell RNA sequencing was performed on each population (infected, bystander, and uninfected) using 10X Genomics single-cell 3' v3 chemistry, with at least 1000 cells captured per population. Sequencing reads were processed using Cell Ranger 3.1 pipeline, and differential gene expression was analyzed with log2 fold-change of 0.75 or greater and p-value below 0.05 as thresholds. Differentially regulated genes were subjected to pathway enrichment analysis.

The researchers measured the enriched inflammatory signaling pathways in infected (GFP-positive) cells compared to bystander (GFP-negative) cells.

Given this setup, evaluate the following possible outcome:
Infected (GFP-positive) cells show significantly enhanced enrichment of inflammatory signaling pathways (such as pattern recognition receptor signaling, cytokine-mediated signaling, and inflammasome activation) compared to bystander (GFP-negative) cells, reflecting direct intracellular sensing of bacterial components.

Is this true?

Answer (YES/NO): NO